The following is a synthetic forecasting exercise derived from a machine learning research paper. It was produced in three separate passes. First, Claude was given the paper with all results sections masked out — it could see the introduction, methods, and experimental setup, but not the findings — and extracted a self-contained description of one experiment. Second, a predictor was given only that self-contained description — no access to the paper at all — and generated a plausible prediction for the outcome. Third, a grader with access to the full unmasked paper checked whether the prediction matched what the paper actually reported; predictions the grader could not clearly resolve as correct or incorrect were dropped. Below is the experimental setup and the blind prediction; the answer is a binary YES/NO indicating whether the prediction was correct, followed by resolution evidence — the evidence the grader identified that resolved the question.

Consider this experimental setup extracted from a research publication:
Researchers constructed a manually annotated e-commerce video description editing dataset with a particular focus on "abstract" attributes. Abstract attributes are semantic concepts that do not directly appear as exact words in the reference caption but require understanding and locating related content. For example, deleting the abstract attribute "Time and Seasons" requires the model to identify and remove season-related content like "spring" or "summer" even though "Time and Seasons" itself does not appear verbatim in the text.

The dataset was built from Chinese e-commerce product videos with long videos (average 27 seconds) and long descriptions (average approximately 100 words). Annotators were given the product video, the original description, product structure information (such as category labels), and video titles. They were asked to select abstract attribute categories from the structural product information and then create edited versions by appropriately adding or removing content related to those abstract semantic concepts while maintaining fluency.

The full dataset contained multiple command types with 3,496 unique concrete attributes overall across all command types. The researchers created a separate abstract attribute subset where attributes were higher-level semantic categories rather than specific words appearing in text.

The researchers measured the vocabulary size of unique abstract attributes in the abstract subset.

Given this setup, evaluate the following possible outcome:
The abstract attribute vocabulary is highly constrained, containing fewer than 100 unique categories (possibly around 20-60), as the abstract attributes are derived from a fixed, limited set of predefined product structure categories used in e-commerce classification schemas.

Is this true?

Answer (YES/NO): NO